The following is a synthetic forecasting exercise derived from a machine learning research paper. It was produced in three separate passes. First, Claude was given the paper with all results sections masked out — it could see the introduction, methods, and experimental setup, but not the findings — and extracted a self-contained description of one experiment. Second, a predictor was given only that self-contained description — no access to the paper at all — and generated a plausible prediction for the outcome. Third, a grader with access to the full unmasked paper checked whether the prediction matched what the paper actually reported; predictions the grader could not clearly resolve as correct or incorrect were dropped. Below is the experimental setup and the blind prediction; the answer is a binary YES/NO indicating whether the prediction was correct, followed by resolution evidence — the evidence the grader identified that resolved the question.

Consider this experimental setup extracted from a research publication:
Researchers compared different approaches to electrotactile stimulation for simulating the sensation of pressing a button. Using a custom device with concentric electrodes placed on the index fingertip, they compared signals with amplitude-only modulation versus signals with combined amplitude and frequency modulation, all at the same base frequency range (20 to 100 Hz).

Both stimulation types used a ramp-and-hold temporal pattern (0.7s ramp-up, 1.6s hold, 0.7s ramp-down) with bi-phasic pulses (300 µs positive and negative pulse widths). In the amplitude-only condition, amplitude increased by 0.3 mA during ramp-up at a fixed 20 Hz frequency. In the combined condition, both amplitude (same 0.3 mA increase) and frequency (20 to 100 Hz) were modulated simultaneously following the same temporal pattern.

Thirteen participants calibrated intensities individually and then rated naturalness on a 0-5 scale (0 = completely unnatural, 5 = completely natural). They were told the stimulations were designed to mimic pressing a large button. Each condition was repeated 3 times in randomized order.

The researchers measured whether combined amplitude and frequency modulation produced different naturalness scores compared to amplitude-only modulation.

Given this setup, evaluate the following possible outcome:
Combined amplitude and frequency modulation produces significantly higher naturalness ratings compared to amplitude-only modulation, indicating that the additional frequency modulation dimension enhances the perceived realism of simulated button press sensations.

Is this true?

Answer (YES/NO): NO